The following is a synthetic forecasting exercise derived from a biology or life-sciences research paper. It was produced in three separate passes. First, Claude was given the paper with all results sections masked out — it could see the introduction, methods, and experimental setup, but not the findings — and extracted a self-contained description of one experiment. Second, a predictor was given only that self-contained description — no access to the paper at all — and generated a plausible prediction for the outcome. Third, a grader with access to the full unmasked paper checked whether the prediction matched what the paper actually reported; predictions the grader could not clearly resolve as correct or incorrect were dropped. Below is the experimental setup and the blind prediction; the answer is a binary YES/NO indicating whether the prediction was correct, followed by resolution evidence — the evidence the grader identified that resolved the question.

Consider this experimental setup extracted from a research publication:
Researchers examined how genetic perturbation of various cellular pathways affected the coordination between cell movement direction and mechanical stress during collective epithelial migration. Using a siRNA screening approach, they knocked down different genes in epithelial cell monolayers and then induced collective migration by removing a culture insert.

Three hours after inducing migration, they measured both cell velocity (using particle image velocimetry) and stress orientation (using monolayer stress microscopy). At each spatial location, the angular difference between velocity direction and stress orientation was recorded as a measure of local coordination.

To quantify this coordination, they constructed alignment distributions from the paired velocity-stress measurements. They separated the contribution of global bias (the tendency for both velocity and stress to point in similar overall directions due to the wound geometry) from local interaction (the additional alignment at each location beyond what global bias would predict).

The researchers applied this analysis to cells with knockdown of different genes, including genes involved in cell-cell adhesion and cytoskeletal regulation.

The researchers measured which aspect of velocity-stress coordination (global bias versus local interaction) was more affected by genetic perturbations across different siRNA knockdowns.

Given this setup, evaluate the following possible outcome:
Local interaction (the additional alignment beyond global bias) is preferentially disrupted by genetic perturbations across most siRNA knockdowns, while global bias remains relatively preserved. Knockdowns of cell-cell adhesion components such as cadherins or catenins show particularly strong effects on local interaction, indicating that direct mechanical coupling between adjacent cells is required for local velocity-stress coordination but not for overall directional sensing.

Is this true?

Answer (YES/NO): NO